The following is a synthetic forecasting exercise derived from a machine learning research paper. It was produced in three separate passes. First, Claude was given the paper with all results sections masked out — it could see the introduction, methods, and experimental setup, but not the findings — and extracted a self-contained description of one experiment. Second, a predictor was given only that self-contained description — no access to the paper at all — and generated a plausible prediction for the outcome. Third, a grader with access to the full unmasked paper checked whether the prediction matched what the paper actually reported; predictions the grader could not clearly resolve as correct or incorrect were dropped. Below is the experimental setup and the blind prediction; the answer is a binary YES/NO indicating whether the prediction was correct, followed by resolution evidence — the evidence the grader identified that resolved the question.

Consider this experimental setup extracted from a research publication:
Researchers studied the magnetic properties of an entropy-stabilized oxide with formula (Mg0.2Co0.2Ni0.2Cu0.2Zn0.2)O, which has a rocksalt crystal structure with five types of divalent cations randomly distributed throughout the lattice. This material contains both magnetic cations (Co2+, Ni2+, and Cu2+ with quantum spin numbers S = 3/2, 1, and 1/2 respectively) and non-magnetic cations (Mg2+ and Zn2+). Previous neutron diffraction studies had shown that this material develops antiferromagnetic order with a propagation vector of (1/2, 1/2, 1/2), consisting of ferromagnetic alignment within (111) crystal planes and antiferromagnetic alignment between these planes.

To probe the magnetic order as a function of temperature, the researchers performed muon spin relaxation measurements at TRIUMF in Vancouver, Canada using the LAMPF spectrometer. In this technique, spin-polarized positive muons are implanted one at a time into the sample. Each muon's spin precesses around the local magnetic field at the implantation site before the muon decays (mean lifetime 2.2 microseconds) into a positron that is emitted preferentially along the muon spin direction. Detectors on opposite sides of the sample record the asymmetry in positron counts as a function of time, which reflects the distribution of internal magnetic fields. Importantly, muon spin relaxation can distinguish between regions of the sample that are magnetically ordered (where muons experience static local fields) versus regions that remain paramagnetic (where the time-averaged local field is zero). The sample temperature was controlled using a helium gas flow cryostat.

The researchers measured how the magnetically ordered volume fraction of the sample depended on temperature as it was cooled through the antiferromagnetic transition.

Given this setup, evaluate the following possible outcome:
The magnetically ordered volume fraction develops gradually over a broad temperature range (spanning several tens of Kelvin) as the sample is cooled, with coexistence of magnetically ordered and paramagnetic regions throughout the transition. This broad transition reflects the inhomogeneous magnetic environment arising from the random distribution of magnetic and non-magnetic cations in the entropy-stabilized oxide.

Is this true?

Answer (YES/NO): YES